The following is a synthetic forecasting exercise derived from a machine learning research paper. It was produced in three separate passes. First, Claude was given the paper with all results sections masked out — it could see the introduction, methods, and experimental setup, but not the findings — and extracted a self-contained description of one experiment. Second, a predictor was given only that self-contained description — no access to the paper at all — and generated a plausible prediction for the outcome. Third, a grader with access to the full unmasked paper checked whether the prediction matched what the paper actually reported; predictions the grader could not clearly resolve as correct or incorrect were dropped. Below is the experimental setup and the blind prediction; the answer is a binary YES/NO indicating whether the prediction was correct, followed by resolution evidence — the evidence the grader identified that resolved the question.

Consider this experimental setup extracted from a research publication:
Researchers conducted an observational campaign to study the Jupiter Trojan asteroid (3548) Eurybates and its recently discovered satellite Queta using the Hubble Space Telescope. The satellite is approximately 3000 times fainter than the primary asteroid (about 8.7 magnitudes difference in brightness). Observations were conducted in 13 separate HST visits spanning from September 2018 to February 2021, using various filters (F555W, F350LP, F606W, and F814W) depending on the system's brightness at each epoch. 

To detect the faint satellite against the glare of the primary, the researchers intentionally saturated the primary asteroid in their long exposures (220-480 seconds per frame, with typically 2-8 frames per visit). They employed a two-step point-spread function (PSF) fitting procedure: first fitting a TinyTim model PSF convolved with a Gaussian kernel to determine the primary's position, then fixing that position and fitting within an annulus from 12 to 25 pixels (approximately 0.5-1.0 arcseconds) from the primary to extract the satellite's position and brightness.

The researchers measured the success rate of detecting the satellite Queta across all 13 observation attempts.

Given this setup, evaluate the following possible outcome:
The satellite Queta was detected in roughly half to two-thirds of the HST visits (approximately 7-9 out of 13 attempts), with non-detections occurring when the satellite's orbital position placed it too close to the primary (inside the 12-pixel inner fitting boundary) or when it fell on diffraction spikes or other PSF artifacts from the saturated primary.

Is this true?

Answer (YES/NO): YES